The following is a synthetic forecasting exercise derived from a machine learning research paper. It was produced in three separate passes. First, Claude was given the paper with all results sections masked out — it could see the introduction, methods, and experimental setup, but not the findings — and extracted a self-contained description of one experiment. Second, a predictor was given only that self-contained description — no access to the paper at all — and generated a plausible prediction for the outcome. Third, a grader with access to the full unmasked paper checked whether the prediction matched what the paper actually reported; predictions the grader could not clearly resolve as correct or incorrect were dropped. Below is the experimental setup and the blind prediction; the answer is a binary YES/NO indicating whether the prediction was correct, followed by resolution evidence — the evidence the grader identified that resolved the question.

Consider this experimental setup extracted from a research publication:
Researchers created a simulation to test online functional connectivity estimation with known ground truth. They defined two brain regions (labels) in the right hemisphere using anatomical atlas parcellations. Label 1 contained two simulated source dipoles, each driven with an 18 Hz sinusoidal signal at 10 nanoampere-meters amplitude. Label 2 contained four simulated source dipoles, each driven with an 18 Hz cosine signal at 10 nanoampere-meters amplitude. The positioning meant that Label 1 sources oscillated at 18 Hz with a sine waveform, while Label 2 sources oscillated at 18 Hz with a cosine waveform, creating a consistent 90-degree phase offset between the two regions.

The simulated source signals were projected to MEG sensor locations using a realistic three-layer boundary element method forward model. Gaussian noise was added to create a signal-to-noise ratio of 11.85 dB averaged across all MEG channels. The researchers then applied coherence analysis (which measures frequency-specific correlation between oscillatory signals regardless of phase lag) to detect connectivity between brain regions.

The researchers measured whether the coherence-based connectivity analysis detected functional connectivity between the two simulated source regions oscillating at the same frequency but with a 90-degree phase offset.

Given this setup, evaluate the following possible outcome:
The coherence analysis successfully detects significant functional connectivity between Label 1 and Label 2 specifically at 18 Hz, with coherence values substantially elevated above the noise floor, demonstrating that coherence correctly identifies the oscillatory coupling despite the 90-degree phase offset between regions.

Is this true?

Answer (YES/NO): NO